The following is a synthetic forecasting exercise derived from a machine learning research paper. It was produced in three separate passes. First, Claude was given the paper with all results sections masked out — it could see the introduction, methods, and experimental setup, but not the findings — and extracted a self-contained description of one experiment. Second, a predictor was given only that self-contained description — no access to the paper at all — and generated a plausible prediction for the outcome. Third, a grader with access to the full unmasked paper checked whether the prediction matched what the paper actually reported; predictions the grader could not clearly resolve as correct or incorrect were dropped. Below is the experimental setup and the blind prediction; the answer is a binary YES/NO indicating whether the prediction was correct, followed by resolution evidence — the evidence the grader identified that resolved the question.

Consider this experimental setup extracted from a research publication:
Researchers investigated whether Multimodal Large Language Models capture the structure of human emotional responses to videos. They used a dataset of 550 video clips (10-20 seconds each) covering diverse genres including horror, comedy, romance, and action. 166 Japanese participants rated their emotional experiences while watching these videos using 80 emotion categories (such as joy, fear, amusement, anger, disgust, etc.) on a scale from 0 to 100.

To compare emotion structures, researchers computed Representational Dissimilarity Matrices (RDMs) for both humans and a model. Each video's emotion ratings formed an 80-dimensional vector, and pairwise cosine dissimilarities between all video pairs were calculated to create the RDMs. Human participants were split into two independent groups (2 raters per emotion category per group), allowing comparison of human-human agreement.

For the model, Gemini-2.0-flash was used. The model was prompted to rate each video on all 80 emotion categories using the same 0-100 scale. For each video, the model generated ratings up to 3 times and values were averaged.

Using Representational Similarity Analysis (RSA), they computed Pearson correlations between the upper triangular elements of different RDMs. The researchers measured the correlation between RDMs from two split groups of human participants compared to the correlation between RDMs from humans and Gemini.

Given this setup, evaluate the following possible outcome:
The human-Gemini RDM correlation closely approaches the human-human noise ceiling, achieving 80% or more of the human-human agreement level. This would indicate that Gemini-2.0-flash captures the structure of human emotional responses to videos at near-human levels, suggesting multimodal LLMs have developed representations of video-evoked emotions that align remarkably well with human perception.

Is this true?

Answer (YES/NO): NO